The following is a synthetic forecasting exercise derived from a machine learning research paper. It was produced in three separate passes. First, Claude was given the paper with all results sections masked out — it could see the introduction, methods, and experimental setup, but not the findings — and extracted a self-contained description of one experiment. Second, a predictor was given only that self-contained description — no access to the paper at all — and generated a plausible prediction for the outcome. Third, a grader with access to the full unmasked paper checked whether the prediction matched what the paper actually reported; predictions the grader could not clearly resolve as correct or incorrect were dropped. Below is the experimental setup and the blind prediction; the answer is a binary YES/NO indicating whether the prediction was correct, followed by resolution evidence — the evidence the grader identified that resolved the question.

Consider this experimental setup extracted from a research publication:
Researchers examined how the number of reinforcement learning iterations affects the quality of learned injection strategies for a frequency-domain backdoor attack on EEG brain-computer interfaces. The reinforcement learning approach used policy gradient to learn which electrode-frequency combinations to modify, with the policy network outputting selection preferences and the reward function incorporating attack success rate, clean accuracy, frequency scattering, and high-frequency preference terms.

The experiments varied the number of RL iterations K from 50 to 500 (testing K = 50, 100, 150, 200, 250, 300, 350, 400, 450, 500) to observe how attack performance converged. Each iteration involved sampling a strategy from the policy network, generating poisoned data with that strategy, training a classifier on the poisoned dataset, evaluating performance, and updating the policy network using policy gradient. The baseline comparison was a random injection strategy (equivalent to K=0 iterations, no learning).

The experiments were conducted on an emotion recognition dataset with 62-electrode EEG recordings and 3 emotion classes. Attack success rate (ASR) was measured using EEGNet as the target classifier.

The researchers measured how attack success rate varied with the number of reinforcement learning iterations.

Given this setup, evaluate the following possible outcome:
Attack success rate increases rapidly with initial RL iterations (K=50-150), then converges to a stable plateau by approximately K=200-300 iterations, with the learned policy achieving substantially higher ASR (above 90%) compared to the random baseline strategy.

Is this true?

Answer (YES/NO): NO